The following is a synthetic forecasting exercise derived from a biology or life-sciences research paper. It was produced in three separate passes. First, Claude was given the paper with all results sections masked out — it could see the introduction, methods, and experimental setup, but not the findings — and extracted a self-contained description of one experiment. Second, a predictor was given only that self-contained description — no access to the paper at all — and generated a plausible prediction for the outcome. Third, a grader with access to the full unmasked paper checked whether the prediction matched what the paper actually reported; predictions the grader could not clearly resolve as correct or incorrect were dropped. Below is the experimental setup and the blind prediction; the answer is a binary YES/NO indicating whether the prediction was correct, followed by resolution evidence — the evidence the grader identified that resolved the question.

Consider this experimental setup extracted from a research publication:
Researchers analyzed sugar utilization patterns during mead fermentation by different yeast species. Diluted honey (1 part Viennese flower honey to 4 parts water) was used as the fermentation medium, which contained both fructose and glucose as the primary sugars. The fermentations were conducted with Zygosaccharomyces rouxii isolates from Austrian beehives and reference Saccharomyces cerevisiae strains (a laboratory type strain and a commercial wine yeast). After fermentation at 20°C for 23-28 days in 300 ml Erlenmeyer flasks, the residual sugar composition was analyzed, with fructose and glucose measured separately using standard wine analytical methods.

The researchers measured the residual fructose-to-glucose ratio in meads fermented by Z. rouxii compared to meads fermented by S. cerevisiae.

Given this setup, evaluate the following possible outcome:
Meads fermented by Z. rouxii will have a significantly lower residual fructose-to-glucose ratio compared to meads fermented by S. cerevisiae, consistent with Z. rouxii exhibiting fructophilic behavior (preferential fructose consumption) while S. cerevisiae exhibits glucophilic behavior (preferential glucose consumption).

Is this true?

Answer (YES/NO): YES